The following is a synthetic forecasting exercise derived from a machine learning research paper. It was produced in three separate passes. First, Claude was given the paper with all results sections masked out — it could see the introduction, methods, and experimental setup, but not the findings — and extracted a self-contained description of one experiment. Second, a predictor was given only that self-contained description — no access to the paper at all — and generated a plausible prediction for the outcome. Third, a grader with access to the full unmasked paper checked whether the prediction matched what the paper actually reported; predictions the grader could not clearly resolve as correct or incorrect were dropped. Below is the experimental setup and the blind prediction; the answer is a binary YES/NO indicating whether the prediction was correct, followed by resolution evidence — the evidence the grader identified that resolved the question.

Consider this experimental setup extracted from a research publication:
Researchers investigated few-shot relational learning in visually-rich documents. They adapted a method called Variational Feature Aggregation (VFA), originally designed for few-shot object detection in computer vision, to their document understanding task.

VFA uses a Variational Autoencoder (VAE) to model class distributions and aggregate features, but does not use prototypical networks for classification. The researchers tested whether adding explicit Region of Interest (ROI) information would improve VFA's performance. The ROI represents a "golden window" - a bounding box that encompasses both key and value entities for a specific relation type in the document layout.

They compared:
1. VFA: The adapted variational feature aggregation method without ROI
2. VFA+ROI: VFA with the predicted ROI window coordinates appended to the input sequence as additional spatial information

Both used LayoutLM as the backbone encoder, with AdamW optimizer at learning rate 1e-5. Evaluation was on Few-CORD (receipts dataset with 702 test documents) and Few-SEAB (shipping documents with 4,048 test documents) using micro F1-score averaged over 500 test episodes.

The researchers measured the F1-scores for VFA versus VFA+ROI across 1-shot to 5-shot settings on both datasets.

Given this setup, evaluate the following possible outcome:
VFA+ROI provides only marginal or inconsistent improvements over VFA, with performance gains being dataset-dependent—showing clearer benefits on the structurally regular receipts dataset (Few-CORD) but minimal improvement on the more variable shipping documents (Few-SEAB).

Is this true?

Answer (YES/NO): NO